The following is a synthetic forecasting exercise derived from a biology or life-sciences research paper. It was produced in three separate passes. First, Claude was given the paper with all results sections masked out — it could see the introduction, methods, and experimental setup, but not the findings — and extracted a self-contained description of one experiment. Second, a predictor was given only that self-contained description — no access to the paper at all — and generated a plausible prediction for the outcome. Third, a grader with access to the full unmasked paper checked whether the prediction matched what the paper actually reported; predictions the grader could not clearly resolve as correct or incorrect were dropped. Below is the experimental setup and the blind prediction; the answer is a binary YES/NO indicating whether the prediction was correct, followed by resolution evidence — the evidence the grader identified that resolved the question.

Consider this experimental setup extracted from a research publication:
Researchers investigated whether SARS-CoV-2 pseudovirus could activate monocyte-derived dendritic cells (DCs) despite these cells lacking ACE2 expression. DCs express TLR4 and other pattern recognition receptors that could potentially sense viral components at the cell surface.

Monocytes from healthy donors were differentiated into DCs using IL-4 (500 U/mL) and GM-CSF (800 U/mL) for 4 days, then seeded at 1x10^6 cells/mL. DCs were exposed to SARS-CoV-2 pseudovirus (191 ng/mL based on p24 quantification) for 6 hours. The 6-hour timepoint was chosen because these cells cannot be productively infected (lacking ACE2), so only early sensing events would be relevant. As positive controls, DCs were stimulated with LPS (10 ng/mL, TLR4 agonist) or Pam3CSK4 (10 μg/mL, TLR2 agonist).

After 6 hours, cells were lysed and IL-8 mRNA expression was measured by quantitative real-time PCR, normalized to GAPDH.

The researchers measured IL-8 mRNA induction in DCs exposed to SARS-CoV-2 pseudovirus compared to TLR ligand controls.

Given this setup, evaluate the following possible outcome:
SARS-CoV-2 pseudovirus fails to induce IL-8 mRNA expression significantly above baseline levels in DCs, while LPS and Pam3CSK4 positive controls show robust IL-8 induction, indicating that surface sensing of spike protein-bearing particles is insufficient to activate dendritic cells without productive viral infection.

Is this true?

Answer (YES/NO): YES